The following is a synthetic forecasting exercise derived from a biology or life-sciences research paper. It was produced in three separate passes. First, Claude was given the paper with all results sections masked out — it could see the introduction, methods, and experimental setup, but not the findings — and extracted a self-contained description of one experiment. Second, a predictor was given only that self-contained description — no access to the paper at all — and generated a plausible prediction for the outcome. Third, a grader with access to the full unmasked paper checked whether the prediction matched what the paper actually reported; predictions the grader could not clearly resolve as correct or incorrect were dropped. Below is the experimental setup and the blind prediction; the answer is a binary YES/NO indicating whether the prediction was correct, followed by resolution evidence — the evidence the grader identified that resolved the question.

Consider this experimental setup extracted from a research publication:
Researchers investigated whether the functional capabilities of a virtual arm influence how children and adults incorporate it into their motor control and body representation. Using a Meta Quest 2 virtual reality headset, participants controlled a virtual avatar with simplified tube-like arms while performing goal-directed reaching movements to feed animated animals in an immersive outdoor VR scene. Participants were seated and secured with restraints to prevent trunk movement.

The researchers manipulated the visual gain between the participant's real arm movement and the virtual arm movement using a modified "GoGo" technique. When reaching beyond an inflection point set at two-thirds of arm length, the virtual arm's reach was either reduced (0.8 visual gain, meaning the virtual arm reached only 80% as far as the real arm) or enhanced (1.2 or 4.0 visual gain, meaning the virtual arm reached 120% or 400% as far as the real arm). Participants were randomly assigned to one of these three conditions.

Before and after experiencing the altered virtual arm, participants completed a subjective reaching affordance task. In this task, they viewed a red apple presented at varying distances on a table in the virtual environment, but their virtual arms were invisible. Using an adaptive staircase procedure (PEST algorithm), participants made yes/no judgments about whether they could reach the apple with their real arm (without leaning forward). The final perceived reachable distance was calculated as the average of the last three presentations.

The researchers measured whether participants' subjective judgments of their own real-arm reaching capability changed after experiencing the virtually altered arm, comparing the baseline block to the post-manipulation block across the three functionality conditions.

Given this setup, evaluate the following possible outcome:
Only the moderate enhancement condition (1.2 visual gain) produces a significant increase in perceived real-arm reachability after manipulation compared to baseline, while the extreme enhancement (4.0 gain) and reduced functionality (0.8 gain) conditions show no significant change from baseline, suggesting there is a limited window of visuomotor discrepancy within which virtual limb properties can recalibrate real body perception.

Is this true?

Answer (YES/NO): NO